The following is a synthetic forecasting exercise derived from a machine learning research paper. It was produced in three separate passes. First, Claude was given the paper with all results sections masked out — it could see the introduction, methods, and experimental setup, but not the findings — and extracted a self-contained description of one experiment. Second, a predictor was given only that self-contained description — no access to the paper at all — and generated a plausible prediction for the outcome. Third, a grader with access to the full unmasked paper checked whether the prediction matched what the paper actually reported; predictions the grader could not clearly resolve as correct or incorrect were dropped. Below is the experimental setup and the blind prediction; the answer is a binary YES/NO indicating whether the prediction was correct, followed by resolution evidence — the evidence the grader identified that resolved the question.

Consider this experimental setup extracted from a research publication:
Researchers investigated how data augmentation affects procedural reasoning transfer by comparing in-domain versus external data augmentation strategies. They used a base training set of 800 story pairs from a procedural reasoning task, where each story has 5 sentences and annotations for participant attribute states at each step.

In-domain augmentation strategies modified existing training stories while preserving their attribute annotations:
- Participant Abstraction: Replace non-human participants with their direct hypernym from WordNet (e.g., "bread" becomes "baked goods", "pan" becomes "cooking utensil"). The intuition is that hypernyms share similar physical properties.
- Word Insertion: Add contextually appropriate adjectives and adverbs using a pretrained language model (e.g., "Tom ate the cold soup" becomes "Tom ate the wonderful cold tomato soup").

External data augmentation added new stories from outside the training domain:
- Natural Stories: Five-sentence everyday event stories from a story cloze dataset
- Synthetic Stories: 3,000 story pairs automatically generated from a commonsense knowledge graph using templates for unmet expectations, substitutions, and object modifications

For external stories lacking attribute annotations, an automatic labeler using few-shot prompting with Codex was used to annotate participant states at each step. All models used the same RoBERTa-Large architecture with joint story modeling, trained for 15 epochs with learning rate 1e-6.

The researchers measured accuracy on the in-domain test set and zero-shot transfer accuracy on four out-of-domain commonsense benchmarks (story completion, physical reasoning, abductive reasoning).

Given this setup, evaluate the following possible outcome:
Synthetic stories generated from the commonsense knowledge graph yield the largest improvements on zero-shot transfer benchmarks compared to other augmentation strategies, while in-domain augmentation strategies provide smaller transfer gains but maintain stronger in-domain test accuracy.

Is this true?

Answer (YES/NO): NO